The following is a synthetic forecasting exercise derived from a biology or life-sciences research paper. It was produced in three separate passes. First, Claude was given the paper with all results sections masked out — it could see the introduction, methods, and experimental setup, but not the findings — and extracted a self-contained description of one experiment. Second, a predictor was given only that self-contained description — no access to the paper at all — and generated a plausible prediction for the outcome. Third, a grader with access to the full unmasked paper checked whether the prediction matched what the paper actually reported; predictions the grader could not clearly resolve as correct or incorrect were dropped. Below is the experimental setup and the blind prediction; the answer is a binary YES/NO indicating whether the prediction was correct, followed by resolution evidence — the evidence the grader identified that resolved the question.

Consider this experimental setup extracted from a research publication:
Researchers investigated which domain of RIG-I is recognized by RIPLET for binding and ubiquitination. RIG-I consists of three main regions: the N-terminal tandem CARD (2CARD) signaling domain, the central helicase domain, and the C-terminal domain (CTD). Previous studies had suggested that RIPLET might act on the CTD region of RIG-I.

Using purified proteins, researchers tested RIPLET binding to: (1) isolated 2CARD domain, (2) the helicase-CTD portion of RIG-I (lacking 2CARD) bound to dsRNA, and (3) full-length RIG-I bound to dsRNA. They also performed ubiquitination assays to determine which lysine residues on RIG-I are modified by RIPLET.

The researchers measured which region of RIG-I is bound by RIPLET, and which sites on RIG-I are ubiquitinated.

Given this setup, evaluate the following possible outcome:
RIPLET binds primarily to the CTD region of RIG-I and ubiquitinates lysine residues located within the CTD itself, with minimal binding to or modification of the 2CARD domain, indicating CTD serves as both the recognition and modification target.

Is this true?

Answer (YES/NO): NO